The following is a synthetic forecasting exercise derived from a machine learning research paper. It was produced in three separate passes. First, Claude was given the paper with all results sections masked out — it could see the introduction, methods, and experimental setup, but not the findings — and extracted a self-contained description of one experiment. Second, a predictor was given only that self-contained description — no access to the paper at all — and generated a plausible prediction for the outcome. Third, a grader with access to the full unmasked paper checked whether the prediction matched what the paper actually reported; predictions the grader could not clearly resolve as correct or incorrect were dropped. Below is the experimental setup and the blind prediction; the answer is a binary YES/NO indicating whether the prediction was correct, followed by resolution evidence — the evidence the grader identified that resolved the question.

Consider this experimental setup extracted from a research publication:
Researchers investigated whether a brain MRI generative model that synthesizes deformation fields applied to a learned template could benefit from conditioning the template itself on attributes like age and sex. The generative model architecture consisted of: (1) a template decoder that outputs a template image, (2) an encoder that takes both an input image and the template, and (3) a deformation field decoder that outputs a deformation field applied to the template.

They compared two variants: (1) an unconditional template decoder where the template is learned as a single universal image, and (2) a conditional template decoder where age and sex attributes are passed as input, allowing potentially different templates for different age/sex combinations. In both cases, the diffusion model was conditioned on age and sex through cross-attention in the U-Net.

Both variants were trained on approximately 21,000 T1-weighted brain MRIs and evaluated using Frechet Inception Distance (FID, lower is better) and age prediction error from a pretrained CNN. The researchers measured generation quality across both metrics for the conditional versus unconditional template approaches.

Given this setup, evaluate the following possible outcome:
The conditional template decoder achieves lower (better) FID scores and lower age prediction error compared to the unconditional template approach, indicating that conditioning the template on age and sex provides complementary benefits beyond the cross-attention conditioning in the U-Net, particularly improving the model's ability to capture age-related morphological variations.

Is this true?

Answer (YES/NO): YES